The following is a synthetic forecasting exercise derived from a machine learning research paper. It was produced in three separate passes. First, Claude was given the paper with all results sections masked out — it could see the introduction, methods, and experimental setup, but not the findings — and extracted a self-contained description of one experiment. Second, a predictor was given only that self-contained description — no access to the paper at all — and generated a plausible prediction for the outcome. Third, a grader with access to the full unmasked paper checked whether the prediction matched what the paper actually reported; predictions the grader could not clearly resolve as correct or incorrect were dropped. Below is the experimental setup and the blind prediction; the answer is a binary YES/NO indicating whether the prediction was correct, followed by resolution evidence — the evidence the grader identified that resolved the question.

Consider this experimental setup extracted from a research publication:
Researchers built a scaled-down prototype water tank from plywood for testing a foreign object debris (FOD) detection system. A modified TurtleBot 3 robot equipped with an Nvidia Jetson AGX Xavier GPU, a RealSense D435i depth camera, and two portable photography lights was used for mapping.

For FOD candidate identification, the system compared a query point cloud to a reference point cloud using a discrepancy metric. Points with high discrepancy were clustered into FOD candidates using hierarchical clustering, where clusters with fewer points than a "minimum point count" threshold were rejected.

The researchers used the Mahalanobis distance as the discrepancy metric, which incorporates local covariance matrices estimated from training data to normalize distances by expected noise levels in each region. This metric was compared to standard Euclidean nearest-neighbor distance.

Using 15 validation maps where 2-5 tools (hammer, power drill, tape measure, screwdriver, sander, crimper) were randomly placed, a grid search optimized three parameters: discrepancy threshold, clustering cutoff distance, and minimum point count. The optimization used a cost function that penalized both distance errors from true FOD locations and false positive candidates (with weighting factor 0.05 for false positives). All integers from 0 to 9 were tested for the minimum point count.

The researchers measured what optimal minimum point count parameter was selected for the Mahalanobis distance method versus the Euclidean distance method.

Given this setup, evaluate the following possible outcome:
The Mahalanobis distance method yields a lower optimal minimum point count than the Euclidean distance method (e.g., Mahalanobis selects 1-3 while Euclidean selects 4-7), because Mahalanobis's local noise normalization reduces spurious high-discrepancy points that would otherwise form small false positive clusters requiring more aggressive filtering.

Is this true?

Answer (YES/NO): NO